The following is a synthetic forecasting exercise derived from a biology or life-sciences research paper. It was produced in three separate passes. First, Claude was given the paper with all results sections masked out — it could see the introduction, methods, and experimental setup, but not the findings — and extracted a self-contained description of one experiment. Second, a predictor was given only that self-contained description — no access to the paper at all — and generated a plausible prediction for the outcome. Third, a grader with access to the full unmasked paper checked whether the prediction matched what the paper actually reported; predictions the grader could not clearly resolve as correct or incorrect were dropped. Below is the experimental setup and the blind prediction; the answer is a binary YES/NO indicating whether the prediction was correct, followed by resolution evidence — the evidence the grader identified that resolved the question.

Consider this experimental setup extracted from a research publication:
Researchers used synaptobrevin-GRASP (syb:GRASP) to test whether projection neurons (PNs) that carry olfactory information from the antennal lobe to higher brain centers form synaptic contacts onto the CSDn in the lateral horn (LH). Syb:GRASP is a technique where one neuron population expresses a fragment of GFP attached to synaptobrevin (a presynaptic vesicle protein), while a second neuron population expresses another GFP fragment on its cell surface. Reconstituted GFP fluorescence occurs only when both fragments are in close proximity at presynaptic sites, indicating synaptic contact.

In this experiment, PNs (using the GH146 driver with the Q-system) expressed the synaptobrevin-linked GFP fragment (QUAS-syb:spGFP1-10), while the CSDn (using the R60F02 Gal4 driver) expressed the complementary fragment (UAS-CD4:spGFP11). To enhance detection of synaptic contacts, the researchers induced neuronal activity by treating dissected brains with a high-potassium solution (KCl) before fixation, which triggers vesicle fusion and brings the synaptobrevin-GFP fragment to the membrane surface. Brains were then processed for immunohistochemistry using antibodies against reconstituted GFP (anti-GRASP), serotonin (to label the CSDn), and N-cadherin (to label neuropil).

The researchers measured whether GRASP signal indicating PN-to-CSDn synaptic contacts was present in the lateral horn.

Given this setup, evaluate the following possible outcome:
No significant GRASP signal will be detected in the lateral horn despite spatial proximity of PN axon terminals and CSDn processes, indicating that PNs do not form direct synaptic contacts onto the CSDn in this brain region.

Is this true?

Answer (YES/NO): NO